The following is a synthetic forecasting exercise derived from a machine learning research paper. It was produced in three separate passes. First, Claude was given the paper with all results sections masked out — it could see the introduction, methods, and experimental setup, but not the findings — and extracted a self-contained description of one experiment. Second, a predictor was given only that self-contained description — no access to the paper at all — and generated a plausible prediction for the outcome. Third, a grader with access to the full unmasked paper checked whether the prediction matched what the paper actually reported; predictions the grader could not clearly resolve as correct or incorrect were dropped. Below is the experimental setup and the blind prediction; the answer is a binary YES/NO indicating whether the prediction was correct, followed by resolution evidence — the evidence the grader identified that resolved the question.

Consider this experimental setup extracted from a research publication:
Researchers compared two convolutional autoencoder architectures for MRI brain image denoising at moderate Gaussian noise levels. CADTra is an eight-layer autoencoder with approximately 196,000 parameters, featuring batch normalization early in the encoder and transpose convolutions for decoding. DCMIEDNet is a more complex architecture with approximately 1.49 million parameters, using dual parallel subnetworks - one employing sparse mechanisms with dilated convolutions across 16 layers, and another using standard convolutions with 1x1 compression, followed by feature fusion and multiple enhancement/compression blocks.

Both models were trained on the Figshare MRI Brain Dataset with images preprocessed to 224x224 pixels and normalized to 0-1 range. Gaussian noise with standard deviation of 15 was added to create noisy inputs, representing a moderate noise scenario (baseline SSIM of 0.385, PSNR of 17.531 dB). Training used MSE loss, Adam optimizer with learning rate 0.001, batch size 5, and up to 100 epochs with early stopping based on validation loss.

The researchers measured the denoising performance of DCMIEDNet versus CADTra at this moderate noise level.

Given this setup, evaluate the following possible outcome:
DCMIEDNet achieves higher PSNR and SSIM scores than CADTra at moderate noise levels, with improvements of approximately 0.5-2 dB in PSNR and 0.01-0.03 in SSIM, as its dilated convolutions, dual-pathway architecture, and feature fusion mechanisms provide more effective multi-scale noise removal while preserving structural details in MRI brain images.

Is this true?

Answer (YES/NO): NO